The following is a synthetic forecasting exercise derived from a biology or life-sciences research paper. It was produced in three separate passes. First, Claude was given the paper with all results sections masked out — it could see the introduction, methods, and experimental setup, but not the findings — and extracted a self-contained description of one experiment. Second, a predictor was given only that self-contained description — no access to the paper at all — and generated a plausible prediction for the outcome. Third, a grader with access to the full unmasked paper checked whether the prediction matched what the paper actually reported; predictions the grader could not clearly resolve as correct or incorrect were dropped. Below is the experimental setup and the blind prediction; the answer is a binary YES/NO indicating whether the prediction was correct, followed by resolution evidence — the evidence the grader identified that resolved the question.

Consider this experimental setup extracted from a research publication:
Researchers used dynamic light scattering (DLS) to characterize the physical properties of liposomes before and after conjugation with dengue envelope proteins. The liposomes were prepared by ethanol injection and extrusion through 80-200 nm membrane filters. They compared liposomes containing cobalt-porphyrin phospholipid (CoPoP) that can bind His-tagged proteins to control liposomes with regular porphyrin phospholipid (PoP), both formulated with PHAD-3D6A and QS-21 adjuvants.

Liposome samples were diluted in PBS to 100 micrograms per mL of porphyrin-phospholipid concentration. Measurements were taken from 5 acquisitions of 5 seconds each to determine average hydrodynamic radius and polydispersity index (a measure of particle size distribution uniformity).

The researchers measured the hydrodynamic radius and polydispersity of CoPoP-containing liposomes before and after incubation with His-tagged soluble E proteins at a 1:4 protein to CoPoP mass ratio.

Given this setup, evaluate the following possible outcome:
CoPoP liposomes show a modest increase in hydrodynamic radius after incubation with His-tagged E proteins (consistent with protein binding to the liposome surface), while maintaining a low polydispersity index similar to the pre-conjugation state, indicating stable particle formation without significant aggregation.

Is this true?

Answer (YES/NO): NO